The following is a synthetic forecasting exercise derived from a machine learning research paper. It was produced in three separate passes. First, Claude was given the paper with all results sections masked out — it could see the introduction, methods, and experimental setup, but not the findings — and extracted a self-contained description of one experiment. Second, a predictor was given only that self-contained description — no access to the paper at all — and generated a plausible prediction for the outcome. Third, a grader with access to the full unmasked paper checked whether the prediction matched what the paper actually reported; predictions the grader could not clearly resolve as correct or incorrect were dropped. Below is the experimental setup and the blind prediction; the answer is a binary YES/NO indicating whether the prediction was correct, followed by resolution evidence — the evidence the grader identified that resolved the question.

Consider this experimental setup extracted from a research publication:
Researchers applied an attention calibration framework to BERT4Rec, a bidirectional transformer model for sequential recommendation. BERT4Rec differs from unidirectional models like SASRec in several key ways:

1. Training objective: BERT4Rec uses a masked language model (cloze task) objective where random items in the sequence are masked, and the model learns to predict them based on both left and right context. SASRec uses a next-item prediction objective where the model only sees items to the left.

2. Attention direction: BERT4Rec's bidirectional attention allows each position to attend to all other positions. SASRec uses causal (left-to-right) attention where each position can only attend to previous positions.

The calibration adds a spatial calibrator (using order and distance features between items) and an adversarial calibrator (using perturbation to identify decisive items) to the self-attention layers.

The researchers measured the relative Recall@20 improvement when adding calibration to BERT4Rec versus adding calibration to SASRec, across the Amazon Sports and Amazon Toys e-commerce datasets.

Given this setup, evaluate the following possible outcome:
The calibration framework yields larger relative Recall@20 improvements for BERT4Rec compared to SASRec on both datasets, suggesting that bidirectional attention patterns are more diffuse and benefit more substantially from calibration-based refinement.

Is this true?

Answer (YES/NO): YES